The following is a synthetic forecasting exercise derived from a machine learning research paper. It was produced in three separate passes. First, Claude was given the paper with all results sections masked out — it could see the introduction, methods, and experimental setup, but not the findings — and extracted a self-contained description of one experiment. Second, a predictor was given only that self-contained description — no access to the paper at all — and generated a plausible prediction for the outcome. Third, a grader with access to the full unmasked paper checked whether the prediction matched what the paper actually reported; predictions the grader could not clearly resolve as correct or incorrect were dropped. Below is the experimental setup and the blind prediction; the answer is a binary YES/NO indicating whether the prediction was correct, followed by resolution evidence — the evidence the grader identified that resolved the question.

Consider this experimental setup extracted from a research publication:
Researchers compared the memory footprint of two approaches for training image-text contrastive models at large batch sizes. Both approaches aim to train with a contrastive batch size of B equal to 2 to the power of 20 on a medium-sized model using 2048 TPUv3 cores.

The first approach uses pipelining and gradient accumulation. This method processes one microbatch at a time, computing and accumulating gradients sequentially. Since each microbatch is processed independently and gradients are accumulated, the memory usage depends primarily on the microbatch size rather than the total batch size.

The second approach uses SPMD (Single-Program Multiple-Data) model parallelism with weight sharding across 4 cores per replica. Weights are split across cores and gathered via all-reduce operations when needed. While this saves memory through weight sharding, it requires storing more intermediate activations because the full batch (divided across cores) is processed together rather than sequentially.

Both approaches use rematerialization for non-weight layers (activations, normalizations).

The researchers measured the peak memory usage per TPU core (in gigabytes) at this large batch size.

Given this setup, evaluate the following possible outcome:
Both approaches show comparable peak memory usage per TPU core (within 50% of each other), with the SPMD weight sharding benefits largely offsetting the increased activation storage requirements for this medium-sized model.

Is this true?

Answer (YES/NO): YES